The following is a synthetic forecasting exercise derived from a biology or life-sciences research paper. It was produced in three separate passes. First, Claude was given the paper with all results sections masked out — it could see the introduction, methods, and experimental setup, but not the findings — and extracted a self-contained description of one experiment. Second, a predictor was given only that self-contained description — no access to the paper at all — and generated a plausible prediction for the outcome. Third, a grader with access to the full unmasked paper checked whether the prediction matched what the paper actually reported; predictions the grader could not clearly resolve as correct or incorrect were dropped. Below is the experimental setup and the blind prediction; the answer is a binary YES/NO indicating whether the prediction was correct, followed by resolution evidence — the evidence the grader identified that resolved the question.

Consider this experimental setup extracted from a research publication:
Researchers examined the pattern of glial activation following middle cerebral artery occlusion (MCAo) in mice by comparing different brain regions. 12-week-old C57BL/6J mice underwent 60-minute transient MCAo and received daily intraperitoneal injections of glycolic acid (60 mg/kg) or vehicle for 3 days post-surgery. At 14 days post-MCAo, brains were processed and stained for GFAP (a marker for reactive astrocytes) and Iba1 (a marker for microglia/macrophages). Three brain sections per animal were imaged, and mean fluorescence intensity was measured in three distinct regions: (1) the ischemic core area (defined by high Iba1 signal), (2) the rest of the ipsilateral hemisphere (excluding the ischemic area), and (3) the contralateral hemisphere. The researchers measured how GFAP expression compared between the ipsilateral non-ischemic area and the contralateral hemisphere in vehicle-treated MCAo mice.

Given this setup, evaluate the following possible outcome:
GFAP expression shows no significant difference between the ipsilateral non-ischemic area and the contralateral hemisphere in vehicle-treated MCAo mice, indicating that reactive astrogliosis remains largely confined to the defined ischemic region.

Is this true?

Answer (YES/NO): YES